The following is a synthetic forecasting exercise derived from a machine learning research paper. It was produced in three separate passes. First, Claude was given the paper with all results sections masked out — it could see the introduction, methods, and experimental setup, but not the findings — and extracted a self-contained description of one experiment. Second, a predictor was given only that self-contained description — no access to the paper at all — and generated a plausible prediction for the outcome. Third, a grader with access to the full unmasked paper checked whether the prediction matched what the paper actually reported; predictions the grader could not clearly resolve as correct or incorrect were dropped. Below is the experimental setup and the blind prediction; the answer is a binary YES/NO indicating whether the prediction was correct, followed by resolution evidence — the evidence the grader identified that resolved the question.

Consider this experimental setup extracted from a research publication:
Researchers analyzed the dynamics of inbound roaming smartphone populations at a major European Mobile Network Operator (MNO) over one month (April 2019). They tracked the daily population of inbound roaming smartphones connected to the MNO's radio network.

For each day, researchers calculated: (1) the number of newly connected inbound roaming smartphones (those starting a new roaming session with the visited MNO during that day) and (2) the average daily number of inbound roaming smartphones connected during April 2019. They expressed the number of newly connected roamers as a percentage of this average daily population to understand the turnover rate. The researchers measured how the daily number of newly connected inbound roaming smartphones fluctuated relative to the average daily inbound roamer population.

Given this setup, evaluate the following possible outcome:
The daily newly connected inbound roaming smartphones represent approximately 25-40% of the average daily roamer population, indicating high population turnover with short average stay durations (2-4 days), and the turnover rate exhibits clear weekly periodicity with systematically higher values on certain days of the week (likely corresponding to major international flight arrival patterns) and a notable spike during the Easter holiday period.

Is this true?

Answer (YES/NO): NO